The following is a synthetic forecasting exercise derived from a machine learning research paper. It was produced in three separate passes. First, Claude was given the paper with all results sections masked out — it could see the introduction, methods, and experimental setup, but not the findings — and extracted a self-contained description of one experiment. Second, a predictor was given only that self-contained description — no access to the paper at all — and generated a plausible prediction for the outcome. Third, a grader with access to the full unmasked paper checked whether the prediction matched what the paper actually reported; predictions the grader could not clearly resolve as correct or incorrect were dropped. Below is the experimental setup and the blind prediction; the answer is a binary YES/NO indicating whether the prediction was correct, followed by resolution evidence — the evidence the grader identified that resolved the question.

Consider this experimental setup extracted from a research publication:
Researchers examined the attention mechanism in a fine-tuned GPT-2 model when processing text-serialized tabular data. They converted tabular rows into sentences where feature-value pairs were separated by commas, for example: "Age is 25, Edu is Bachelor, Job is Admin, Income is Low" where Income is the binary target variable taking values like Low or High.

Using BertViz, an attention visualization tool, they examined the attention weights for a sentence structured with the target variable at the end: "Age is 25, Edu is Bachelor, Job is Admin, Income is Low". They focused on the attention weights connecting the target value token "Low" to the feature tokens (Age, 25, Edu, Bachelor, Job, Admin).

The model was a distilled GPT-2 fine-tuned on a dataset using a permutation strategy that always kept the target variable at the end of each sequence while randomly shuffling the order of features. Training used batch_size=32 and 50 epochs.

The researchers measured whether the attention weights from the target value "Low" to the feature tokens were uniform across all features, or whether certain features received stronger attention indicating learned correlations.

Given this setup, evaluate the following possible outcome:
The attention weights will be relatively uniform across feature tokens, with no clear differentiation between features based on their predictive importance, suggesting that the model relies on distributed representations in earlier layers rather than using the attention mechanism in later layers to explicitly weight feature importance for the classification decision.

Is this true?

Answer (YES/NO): NO